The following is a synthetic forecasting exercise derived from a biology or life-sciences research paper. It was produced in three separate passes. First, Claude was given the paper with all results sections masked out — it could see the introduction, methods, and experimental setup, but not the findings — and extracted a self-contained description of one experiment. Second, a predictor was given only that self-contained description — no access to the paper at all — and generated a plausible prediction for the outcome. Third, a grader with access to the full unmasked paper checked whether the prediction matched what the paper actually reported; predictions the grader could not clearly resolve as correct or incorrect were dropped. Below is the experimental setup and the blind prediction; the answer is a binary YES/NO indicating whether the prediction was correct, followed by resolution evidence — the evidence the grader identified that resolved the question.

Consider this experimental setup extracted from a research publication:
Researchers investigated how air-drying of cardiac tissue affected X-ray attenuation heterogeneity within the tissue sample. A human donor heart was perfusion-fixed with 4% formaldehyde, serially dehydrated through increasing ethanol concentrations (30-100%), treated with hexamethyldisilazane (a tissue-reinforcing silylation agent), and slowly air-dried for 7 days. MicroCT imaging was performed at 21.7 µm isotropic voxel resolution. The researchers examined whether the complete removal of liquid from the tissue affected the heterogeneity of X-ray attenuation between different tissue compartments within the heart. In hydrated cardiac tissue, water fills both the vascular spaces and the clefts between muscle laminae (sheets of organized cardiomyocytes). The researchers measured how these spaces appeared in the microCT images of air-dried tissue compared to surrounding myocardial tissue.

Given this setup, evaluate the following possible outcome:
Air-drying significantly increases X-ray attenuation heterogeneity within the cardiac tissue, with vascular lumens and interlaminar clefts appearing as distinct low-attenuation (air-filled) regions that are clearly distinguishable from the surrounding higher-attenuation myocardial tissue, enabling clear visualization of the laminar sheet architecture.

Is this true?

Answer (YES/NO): YES